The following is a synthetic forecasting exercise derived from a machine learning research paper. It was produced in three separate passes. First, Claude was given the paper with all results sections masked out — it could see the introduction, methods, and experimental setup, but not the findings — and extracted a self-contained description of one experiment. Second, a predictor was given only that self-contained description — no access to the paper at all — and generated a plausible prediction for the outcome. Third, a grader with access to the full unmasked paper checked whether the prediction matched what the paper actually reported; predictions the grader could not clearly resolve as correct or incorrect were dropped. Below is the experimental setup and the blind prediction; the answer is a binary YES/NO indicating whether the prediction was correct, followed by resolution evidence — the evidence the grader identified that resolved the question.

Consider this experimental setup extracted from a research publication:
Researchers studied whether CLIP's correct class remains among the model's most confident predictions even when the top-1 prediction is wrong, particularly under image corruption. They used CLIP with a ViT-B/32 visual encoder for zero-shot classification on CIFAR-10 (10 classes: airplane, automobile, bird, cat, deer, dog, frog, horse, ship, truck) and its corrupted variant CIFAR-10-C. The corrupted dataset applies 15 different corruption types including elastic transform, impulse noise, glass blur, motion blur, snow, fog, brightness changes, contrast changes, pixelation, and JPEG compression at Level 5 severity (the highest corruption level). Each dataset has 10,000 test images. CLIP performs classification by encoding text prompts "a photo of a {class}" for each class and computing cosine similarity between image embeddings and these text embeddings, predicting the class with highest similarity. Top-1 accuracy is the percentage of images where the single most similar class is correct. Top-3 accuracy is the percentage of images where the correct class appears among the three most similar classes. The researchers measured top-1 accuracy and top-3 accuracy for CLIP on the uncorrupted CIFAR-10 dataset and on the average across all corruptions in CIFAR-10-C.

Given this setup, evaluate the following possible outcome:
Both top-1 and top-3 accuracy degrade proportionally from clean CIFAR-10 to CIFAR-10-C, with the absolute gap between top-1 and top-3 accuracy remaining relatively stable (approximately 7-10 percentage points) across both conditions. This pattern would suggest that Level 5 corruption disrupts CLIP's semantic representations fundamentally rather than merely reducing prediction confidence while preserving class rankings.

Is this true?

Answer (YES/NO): NO